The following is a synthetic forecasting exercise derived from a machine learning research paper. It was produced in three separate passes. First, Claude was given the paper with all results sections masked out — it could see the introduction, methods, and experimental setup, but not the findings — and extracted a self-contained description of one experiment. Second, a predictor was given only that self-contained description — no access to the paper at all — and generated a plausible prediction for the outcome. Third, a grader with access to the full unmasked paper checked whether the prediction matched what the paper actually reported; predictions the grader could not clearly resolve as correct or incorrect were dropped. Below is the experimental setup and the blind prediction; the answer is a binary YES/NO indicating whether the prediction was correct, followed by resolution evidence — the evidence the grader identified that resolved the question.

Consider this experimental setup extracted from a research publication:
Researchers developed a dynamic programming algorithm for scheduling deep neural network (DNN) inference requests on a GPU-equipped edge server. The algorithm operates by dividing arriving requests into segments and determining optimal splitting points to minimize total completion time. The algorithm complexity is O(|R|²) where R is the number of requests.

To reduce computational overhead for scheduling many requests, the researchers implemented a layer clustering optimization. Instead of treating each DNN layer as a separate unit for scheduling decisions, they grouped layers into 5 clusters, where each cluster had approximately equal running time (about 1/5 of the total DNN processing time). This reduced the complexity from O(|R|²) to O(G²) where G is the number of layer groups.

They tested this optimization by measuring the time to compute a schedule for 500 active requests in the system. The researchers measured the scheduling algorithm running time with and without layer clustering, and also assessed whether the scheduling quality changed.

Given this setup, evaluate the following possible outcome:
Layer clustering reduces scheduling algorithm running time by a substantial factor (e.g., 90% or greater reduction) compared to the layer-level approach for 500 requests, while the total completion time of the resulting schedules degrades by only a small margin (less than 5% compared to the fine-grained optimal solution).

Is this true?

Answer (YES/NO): NO